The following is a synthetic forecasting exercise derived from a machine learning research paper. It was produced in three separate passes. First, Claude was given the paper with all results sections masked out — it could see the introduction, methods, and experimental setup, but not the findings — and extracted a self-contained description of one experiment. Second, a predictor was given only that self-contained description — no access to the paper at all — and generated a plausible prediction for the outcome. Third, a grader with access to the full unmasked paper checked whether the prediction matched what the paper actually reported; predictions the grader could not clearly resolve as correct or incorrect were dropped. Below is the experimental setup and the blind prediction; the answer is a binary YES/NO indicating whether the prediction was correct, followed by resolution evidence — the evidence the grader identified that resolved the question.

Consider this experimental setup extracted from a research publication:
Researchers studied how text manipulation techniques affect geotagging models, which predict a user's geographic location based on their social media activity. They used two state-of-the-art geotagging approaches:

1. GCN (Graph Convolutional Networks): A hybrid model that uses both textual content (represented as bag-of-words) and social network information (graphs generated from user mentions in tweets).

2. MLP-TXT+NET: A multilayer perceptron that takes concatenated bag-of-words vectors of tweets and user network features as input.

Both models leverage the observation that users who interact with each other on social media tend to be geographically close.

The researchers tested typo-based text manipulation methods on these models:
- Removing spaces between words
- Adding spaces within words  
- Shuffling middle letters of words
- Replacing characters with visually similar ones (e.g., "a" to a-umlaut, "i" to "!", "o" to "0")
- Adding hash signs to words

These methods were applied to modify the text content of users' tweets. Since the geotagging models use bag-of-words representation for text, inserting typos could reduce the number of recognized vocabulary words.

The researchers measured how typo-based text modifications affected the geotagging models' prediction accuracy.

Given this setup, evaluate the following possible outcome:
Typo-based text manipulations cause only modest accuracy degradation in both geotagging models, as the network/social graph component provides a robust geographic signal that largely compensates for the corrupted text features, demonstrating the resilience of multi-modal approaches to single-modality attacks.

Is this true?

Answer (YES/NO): YES